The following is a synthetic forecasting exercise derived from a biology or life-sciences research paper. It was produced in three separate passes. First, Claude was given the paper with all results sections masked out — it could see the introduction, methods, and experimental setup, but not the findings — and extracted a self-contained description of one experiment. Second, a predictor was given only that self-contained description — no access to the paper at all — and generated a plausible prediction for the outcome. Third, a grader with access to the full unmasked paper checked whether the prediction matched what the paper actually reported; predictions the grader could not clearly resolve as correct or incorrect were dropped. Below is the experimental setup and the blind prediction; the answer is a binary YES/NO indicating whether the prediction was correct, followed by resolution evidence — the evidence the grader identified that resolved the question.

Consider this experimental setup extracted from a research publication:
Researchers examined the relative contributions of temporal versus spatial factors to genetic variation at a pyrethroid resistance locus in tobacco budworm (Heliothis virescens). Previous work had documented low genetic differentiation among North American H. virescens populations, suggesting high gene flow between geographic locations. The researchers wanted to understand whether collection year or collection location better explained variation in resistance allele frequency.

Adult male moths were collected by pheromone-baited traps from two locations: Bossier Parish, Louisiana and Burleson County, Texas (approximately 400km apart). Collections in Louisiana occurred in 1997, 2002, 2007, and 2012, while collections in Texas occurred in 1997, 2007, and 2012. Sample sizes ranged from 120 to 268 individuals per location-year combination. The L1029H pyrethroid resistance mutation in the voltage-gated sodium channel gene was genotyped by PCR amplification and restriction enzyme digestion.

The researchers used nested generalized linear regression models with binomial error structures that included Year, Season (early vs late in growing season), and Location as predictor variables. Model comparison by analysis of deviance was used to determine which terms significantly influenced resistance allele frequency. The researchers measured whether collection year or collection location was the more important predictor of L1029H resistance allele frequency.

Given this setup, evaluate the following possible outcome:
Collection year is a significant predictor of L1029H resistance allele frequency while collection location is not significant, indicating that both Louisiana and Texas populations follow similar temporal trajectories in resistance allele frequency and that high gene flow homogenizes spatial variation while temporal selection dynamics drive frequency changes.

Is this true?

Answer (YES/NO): YES